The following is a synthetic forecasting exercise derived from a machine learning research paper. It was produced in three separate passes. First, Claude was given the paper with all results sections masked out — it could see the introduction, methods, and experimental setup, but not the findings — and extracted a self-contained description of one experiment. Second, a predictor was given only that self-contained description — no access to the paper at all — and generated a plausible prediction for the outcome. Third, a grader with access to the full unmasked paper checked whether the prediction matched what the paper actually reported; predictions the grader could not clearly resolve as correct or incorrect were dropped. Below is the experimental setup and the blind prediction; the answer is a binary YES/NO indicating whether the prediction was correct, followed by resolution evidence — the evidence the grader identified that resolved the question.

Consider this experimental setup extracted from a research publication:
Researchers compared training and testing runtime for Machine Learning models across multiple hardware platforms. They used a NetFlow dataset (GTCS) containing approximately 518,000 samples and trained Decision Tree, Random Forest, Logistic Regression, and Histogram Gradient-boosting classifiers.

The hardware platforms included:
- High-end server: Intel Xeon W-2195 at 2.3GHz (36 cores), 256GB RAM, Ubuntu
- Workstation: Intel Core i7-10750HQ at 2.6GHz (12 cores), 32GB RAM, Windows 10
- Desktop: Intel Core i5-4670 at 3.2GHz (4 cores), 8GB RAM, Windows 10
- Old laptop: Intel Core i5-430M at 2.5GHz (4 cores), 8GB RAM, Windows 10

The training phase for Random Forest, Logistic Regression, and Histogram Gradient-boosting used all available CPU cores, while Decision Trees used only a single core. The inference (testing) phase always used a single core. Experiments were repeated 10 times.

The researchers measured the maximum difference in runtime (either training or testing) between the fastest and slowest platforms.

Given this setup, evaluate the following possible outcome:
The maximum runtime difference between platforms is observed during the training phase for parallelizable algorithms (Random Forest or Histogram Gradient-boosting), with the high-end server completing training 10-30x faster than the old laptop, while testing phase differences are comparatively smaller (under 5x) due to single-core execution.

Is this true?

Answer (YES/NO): NO